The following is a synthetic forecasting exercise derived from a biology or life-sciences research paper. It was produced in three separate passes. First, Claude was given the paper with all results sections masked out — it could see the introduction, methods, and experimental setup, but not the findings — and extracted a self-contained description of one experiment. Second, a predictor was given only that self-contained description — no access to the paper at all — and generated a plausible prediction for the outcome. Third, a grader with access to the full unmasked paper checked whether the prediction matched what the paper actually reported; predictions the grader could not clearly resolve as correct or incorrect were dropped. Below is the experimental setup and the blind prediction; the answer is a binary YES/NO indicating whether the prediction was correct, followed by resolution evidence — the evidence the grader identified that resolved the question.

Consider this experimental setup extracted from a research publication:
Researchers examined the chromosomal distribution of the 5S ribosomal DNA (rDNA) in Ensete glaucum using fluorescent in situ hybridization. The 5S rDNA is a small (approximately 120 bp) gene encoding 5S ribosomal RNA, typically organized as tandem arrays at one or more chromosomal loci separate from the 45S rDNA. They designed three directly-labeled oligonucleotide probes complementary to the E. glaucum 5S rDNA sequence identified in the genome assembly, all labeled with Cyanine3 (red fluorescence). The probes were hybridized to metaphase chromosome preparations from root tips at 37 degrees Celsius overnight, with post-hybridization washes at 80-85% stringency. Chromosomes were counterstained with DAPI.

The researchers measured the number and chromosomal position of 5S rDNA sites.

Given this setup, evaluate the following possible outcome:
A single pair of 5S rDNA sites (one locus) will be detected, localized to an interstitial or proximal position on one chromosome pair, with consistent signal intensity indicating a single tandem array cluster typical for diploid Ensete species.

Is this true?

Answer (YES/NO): NO